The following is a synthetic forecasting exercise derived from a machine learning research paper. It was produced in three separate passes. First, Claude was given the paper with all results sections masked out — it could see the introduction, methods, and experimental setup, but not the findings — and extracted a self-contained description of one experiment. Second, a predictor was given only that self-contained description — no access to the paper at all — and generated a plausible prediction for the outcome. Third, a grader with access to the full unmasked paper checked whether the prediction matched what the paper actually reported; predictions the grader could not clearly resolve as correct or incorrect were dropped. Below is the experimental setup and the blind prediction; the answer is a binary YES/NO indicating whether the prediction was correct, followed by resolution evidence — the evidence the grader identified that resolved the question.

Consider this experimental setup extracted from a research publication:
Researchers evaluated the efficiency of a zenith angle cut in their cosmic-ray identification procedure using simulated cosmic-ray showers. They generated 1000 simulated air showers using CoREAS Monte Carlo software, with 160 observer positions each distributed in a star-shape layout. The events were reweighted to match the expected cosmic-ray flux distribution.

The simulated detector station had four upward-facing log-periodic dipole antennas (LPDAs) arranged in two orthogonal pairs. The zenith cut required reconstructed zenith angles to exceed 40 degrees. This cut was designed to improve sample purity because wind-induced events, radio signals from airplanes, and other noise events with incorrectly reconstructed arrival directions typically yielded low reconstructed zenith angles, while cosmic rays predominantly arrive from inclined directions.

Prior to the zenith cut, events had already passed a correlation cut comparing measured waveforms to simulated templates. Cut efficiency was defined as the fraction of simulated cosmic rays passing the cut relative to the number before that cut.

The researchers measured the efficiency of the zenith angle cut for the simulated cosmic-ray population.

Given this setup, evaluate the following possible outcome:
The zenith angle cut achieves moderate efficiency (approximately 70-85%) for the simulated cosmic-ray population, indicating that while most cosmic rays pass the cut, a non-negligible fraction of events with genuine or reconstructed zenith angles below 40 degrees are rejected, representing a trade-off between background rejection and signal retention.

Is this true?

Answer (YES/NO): NO